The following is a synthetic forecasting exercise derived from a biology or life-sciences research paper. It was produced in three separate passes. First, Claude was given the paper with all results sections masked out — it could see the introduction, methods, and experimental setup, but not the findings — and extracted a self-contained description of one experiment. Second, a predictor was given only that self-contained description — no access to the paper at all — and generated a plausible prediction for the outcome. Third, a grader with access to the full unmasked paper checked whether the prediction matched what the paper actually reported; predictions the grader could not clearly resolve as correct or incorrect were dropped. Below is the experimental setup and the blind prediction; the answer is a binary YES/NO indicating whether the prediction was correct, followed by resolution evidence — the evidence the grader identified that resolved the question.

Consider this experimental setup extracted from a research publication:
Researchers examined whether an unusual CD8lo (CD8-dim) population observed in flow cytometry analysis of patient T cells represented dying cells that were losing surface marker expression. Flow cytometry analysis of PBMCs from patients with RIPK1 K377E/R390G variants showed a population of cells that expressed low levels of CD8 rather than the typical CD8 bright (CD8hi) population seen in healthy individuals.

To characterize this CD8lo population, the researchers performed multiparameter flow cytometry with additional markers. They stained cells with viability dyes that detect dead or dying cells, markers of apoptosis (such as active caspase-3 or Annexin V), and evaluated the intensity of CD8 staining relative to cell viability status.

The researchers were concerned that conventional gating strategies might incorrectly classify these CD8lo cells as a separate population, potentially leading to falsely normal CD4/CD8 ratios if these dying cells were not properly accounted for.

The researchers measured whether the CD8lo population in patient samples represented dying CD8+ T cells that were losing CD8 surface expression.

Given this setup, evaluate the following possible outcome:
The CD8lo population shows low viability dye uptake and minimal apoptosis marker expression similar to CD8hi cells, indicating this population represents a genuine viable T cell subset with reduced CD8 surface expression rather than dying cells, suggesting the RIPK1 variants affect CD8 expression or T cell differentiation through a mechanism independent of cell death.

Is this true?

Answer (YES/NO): NO